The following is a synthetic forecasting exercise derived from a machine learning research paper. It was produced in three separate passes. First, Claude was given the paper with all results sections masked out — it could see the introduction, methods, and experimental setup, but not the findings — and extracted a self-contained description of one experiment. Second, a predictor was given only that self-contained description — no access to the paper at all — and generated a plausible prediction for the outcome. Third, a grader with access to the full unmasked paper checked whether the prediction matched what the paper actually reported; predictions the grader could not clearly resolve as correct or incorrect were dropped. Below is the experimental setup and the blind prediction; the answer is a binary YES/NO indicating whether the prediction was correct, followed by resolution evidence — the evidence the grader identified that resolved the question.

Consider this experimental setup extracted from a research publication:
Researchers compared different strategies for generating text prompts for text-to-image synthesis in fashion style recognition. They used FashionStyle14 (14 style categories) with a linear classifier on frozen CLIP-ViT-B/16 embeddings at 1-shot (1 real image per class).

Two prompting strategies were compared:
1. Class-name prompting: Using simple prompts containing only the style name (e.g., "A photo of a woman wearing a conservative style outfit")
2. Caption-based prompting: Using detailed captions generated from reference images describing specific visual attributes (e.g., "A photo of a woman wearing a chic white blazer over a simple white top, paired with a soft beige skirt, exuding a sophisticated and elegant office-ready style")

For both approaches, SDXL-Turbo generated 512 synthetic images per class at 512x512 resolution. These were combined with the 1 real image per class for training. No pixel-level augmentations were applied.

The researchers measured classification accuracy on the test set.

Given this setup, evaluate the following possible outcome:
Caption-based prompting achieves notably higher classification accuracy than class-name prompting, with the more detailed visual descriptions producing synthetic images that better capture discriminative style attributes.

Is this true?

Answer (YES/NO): YES